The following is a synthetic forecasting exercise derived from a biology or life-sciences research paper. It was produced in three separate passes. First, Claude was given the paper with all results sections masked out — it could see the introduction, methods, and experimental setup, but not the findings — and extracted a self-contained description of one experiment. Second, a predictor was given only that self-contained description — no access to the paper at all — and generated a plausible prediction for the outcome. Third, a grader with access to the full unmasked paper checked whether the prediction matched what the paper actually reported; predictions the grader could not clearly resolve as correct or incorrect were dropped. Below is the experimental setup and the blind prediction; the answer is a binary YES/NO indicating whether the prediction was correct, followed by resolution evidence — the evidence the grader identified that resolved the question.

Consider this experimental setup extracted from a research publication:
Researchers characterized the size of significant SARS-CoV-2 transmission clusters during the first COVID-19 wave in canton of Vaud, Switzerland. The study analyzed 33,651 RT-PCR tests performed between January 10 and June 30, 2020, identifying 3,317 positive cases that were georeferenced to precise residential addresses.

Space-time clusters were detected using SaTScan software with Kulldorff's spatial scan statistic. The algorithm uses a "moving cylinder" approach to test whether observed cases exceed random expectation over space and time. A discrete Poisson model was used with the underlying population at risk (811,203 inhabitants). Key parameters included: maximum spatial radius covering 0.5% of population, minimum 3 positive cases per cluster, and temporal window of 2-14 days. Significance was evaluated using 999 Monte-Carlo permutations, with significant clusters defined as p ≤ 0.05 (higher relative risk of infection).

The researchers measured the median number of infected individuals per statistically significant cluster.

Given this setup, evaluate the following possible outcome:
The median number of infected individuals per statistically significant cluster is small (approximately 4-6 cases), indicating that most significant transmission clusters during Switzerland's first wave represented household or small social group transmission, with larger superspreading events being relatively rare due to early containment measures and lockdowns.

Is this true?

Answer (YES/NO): NO